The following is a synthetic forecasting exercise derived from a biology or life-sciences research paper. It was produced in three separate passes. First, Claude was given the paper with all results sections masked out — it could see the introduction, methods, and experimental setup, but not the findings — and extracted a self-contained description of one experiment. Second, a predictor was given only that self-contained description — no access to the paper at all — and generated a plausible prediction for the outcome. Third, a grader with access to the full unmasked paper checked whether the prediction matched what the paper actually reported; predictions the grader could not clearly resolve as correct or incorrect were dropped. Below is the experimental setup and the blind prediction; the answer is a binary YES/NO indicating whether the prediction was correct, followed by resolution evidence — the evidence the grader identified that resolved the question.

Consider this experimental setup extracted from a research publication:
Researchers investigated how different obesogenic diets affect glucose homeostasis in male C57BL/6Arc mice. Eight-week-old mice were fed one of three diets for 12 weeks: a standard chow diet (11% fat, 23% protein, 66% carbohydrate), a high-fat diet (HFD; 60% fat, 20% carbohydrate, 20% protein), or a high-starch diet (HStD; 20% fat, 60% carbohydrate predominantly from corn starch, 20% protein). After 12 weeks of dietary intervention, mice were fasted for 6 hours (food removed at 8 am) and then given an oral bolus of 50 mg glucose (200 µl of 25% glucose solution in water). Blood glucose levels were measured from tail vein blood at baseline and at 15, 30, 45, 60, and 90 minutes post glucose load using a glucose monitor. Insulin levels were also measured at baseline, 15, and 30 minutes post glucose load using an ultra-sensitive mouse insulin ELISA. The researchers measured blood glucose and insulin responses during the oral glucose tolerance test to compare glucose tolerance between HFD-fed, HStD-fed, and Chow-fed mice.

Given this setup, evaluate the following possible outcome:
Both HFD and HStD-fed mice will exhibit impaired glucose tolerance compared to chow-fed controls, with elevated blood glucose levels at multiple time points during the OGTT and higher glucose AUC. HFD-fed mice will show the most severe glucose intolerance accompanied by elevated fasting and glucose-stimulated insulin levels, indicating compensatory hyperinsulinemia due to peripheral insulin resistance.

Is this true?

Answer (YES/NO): NO